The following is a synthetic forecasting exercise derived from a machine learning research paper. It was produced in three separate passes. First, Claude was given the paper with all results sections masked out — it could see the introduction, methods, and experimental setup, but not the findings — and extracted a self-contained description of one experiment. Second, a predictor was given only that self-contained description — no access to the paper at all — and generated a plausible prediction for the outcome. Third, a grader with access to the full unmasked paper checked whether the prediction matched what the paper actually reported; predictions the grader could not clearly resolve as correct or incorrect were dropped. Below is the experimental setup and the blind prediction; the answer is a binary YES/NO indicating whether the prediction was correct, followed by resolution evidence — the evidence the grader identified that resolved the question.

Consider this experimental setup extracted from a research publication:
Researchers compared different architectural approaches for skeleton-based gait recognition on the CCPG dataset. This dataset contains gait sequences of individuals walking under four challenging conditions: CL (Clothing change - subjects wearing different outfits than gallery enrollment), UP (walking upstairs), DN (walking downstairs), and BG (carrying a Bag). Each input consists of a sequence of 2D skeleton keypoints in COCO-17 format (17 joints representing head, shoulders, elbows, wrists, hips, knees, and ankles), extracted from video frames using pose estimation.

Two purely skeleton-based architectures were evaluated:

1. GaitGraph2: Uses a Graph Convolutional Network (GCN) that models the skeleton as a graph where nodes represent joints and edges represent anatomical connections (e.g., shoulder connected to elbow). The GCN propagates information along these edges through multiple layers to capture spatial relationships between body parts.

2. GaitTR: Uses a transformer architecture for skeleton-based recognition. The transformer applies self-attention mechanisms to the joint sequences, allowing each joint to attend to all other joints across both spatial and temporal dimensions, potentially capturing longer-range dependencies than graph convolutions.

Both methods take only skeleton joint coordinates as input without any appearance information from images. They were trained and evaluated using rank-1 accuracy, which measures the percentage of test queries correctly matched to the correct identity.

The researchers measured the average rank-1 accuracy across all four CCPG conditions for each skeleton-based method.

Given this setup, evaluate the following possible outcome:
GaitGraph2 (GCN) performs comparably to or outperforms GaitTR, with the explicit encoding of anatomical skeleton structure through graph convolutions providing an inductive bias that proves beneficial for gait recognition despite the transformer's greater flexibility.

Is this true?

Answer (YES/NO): NO